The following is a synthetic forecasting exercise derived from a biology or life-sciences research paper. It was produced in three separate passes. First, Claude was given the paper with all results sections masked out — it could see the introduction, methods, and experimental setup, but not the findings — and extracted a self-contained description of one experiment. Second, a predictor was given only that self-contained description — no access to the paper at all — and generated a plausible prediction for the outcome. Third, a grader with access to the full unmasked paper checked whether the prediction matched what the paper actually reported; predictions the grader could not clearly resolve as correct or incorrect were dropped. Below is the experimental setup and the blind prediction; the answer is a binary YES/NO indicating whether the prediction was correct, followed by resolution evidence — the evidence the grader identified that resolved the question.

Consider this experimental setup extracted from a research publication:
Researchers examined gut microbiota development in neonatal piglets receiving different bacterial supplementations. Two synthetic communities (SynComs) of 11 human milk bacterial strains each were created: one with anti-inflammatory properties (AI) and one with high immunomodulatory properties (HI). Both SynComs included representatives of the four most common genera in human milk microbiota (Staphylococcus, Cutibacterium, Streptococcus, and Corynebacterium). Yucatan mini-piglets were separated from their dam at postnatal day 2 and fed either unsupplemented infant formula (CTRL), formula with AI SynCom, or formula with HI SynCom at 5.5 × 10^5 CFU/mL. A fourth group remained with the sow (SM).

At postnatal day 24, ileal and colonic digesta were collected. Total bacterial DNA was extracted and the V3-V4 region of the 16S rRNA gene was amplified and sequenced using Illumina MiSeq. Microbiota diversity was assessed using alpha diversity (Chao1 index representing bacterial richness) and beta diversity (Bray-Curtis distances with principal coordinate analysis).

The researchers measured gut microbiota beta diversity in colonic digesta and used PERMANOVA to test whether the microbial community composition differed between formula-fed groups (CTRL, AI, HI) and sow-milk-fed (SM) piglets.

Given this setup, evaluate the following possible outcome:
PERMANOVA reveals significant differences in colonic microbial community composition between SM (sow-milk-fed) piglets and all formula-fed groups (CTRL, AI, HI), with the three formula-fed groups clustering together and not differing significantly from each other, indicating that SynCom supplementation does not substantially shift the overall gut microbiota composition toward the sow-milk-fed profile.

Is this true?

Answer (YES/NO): YES